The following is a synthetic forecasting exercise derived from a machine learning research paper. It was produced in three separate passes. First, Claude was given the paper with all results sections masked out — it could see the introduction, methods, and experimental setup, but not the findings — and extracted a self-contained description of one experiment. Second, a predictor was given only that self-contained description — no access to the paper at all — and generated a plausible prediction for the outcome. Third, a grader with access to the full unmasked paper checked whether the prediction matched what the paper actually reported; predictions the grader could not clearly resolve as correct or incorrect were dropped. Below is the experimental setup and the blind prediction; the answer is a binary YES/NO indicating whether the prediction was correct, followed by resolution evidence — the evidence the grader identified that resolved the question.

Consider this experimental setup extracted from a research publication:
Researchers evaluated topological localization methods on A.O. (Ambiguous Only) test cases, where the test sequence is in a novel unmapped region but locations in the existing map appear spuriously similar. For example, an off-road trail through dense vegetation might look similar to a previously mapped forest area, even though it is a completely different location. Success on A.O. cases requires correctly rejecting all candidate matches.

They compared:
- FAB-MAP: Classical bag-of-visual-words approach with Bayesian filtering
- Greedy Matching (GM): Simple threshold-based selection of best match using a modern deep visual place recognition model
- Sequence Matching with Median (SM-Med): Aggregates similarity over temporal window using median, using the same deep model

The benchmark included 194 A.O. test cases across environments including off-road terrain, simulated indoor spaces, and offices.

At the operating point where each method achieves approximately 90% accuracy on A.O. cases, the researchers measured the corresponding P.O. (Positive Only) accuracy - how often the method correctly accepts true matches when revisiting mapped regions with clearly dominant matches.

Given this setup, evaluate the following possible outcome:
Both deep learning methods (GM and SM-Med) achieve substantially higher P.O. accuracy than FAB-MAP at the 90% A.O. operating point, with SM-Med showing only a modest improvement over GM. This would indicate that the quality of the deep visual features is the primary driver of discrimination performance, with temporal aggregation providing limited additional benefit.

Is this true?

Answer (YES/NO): NO